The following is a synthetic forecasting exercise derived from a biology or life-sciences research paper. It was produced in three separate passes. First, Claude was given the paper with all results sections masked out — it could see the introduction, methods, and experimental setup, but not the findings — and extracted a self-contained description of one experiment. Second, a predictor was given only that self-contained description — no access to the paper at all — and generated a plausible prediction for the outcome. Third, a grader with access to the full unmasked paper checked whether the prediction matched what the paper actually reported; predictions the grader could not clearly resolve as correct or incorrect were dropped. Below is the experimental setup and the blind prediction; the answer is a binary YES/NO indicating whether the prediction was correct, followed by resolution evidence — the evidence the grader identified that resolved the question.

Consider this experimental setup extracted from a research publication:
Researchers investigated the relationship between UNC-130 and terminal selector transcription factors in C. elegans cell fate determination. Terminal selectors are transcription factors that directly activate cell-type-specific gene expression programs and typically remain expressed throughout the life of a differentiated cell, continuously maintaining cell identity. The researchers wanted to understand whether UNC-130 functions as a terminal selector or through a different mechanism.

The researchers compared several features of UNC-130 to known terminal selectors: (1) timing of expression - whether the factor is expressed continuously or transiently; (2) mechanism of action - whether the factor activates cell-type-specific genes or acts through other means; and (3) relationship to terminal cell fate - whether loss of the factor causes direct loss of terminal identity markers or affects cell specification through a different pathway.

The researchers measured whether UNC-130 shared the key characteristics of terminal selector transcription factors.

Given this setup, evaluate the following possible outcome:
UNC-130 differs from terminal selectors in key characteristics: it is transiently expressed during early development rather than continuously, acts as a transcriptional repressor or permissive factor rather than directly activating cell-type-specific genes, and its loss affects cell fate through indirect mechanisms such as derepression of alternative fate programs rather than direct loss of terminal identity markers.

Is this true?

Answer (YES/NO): YES